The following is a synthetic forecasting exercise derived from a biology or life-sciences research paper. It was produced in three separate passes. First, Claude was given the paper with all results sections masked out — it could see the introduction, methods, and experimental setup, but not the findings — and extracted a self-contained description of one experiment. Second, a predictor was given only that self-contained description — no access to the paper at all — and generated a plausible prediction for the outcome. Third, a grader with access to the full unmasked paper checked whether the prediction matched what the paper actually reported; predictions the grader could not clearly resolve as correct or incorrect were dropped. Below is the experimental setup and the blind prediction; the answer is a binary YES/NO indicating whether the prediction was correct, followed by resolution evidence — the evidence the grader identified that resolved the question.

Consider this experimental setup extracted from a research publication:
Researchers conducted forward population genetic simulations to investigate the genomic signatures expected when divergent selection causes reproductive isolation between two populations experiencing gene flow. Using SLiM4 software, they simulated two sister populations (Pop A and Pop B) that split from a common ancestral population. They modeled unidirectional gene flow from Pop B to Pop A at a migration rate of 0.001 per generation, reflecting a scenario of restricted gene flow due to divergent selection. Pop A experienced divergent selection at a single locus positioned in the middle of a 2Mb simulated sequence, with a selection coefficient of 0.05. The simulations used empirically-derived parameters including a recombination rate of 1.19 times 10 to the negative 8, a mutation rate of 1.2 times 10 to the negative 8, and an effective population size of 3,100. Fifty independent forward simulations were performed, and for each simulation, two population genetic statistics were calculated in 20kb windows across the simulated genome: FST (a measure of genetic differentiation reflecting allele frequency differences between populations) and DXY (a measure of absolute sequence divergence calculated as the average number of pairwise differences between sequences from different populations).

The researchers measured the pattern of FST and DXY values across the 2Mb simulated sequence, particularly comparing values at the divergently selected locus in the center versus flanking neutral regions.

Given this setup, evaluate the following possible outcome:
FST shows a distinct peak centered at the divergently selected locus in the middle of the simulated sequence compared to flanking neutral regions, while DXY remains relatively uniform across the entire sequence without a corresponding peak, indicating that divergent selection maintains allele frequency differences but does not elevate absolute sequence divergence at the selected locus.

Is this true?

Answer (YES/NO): NO